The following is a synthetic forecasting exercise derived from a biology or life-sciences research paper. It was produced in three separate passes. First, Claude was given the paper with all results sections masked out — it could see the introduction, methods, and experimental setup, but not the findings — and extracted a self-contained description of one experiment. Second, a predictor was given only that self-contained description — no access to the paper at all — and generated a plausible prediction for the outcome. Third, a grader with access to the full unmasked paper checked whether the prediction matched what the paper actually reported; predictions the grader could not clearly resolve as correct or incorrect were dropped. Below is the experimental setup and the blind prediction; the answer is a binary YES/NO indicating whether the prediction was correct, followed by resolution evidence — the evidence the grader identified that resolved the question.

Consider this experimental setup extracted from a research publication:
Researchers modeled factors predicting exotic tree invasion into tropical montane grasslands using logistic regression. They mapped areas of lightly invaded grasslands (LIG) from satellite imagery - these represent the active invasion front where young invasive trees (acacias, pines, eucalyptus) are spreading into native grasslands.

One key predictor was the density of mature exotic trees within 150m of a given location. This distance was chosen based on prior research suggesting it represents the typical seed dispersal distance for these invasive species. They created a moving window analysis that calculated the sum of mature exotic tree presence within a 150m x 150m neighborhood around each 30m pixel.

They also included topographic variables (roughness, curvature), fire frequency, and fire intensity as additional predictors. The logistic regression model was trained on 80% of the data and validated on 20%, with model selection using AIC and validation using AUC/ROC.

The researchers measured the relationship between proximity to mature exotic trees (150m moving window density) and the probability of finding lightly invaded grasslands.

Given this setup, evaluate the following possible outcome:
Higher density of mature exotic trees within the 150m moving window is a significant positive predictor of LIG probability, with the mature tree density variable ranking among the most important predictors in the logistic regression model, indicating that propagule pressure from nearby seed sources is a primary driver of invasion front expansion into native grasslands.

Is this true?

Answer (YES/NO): YES